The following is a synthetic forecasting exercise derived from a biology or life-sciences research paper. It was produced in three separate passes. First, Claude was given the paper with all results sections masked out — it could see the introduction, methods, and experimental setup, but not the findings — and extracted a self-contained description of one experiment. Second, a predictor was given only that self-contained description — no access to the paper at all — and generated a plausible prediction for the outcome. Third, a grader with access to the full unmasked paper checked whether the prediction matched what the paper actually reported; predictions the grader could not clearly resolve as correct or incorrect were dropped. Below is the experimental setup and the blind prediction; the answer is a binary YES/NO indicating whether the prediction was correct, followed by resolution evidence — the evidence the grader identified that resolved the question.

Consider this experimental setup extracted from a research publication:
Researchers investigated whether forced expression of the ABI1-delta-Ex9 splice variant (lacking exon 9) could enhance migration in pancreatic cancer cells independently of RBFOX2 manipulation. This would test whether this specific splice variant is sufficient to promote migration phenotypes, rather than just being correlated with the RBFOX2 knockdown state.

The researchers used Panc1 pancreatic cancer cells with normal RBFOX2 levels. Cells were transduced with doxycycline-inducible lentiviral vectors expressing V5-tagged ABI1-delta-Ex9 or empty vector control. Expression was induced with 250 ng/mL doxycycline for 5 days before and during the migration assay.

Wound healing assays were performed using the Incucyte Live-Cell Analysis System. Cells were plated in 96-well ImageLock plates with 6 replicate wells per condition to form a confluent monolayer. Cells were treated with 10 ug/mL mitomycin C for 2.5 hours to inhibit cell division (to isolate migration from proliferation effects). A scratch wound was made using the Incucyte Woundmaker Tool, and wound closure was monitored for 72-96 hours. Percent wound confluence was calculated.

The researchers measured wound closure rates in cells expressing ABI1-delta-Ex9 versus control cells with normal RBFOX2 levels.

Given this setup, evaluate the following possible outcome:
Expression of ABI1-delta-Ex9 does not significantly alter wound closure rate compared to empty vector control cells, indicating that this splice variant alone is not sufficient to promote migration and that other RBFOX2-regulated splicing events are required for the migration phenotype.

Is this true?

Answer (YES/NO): NO